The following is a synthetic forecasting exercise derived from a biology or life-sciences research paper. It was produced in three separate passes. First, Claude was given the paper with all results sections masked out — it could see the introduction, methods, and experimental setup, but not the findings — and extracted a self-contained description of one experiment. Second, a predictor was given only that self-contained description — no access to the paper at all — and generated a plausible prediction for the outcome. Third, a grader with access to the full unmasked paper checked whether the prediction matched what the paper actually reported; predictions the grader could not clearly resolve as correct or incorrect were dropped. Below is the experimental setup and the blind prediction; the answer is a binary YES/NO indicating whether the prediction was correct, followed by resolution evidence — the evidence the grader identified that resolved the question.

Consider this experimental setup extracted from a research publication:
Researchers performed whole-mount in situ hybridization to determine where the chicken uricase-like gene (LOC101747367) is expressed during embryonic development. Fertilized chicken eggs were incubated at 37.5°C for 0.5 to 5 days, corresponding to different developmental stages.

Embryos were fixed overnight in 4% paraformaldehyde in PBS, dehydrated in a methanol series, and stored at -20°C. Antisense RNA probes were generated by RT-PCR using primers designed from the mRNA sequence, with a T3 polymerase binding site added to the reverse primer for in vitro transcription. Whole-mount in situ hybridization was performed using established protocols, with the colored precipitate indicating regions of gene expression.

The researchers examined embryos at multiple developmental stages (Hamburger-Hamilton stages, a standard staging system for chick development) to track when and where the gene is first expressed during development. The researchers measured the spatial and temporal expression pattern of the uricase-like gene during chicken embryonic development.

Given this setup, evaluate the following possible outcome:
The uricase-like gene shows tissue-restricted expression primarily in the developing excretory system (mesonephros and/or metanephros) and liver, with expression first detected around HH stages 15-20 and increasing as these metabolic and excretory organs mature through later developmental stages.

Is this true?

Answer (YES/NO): NO